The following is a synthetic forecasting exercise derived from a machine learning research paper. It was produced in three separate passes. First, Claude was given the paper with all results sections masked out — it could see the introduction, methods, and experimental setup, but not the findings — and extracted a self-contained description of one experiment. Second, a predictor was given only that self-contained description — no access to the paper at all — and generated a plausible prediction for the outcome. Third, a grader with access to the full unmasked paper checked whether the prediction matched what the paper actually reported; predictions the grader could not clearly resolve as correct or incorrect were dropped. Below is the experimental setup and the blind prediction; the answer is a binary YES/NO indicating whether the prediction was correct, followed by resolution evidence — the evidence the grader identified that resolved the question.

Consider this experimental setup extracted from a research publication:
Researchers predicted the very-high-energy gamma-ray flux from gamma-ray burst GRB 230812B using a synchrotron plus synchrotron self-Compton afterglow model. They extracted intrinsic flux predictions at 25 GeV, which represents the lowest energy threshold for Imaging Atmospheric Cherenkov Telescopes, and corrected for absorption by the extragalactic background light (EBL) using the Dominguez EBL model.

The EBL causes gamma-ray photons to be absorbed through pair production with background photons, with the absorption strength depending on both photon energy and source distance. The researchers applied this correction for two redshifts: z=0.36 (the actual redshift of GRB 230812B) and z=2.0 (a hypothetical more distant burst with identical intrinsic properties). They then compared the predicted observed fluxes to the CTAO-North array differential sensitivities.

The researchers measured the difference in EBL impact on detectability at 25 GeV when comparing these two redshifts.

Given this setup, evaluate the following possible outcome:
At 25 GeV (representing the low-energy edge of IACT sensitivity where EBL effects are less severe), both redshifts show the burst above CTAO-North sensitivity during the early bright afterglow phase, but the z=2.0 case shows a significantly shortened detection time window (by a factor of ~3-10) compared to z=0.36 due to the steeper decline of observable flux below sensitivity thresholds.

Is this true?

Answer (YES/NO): NO